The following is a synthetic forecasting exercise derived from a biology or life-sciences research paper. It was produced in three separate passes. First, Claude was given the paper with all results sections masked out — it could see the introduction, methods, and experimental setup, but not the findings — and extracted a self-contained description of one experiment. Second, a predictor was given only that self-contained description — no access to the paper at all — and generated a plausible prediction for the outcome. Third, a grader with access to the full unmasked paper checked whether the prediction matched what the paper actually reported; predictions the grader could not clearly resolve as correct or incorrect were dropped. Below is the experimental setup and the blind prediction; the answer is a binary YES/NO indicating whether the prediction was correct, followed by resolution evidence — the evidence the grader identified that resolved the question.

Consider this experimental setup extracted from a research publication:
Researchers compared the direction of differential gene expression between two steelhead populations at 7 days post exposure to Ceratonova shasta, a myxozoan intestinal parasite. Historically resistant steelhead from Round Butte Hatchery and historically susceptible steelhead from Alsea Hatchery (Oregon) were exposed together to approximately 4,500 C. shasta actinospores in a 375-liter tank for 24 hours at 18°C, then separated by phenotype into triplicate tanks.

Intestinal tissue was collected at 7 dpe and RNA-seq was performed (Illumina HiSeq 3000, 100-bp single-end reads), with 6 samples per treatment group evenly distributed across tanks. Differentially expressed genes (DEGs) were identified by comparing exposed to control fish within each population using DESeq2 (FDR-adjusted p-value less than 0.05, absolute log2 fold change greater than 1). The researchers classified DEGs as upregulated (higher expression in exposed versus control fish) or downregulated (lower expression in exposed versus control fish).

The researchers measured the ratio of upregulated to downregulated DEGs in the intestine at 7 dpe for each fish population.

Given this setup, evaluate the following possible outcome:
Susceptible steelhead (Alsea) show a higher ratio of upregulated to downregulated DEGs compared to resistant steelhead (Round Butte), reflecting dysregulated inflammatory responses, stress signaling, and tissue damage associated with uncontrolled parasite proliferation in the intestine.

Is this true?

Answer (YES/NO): NO